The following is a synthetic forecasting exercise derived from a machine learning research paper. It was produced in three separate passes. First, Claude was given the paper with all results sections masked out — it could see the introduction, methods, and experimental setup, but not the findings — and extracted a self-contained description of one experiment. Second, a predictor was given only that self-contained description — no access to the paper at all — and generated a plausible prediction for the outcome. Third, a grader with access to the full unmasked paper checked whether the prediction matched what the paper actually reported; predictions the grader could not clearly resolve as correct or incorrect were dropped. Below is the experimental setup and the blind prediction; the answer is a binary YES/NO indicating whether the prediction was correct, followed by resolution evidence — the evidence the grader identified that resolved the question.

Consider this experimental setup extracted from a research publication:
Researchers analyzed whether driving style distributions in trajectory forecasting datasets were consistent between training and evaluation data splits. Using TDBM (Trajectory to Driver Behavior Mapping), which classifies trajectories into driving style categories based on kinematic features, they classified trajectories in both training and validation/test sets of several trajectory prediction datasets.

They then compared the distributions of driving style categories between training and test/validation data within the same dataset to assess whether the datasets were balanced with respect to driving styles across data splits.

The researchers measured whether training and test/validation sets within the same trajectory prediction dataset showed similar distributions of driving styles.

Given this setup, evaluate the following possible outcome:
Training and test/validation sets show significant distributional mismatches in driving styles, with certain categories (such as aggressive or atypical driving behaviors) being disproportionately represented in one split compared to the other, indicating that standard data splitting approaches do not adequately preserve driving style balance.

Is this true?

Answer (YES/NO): YES